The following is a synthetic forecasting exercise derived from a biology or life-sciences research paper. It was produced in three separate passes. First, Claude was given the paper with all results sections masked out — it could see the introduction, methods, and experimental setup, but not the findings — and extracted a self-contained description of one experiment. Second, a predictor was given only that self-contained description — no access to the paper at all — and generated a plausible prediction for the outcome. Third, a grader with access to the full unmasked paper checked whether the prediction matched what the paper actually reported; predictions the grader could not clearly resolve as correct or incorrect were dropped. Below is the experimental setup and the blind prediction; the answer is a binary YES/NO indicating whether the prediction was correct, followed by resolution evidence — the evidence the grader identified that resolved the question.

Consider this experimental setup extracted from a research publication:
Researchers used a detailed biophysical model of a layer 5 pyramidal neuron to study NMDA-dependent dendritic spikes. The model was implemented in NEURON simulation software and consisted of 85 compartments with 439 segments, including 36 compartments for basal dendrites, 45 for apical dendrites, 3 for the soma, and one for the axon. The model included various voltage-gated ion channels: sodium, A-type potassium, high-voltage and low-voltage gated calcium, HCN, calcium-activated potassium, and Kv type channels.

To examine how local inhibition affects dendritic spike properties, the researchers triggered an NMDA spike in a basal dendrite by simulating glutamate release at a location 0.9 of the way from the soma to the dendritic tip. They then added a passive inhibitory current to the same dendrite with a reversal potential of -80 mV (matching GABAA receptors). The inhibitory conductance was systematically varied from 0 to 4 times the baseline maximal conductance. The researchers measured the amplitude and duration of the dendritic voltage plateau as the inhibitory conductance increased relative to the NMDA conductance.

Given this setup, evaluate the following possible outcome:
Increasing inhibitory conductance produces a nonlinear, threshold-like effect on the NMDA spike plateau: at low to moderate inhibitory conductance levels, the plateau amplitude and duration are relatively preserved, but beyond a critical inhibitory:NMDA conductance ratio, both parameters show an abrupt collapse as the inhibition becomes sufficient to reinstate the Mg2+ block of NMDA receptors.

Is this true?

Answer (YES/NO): NO